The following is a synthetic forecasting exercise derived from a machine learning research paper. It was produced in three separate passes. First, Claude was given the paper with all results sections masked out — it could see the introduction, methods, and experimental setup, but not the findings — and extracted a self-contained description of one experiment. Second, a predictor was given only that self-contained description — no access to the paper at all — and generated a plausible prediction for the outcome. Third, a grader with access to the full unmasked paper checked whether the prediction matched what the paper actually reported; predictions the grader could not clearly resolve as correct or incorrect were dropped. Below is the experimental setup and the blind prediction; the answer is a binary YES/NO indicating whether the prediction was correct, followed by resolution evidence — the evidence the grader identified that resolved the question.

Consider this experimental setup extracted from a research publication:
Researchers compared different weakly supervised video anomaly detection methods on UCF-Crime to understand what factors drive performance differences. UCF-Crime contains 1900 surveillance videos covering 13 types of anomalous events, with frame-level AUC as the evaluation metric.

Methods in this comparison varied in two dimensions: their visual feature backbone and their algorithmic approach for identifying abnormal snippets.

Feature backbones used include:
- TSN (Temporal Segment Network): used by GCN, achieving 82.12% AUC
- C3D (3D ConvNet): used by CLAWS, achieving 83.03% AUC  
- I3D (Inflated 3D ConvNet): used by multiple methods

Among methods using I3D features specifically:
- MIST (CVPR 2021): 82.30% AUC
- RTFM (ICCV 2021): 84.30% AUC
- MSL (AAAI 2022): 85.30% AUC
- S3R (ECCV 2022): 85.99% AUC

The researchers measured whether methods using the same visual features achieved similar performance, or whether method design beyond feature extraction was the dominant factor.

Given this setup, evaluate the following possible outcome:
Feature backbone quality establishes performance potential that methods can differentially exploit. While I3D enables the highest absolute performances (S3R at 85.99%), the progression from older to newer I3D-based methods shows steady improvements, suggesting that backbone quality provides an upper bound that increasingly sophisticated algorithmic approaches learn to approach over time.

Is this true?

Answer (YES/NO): NO